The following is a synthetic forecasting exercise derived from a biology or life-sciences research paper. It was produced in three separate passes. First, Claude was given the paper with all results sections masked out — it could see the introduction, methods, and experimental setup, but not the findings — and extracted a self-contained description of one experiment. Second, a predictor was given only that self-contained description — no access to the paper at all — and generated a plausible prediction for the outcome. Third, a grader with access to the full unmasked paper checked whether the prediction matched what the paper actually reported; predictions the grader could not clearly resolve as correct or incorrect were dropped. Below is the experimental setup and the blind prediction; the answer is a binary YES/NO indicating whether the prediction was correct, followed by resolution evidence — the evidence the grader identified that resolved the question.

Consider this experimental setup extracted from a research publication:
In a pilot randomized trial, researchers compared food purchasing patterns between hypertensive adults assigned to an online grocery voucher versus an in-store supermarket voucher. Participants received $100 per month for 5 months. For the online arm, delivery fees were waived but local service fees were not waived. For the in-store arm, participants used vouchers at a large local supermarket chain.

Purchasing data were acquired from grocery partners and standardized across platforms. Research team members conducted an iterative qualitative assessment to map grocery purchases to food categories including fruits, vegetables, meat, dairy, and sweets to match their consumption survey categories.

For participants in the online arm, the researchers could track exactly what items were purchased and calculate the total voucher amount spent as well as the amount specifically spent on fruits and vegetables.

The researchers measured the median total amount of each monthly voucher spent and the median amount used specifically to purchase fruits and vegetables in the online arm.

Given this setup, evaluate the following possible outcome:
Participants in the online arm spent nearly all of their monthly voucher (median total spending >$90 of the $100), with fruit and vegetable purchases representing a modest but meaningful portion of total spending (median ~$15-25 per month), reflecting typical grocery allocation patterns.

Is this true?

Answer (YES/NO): NO